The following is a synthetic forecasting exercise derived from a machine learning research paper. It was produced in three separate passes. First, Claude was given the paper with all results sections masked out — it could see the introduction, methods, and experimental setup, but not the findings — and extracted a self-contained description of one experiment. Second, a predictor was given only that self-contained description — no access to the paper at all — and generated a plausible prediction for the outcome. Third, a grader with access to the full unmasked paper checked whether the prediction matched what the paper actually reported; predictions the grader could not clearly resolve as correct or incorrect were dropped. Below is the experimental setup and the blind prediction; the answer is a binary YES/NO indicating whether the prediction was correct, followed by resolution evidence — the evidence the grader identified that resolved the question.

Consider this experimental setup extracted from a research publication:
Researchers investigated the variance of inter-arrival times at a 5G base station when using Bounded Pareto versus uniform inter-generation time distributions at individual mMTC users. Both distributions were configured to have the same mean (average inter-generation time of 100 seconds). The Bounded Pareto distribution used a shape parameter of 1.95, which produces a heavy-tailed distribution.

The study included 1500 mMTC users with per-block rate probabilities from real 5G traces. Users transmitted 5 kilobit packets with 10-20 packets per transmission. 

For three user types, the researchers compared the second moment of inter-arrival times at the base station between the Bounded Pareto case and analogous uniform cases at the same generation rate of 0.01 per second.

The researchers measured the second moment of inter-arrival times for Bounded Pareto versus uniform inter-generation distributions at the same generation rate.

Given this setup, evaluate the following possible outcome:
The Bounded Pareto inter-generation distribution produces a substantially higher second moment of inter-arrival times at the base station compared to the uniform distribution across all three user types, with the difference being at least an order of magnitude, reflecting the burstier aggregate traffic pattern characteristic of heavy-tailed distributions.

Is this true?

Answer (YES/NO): NO